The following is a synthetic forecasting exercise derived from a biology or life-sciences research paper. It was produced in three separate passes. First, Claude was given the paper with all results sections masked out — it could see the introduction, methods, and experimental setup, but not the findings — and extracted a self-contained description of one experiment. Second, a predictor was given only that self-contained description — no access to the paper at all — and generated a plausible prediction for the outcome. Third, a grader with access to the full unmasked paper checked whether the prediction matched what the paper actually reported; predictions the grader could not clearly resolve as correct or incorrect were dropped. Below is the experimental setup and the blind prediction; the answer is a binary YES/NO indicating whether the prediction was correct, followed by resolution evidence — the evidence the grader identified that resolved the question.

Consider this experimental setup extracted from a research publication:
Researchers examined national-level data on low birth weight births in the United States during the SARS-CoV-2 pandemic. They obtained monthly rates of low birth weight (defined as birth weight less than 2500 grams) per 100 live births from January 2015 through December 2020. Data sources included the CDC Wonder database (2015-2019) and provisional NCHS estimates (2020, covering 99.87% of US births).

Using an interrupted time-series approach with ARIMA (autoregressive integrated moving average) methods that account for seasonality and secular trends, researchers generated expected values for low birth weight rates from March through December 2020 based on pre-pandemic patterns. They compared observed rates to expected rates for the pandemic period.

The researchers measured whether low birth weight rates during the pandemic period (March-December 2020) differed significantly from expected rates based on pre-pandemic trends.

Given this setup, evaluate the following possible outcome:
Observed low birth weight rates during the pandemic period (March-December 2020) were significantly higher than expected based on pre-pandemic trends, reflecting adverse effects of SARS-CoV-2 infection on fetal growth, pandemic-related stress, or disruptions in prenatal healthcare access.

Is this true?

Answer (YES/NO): NO